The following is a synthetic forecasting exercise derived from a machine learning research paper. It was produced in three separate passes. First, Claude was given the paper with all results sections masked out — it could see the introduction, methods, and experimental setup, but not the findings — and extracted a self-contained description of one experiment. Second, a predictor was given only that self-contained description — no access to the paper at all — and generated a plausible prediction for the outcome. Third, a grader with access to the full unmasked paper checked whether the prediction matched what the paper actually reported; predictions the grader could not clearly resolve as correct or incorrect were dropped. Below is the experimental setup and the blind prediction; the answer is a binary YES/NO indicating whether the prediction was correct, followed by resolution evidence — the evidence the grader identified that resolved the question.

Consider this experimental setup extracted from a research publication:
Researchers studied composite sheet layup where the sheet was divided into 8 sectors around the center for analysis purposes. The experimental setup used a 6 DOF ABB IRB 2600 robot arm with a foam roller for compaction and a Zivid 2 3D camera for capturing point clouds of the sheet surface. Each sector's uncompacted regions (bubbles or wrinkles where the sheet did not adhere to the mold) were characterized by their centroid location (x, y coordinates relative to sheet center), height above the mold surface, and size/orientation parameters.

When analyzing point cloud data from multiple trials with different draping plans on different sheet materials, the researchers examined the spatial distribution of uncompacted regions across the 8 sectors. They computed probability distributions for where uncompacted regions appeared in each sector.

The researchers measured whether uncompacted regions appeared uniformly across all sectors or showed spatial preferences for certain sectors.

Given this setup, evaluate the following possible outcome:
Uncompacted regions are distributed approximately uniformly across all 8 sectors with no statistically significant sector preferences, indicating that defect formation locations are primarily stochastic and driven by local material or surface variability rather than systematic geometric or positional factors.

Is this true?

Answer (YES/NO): NO